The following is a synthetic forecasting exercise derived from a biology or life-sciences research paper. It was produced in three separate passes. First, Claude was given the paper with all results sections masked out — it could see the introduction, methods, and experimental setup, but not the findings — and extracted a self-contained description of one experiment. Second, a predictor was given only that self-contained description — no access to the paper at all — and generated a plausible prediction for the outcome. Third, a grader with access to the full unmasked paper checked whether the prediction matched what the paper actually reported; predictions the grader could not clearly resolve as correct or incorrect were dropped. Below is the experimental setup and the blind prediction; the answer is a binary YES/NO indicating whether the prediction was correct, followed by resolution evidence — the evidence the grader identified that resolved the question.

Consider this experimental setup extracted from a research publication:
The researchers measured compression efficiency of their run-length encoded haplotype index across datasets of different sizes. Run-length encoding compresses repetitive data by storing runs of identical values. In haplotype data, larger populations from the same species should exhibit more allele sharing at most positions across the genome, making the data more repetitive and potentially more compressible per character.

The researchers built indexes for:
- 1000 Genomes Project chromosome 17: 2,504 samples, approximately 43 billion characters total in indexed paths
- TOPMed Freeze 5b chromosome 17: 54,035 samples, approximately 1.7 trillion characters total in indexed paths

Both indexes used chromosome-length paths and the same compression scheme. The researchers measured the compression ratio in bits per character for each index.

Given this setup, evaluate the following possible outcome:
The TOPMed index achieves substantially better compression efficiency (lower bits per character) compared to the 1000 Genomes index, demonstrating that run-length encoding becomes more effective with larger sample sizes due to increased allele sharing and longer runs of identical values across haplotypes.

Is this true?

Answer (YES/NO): YES